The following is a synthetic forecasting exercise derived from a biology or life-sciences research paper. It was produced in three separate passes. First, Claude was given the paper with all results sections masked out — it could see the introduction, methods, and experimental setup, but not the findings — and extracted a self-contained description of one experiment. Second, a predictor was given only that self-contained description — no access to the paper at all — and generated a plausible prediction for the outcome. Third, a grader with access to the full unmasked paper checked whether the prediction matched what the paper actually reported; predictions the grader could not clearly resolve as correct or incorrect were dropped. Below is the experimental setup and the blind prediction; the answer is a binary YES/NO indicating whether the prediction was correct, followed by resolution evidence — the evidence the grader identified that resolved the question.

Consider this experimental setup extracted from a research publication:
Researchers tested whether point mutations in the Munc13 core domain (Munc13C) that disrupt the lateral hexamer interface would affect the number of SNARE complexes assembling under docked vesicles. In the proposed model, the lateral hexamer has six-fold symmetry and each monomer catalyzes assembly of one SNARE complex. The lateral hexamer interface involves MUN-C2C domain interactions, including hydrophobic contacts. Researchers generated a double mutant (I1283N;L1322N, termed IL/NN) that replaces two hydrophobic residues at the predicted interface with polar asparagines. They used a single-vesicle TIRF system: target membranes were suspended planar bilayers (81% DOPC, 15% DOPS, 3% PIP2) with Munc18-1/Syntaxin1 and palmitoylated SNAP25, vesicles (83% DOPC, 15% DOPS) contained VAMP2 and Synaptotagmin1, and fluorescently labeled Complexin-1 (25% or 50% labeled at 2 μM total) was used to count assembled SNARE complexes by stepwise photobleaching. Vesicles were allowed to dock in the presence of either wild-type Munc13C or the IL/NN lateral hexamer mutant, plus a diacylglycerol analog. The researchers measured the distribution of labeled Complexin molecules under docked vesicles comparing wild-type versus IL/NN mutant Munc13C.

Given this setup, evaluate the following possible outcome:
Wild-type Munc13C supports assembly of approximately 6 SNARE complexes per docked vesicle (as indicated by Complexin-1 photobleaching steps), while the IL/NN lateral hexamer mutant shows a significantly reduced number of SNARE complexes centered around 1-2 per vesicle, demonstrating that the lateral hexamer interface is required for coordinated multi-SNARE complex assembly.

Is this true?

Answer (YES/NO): YES